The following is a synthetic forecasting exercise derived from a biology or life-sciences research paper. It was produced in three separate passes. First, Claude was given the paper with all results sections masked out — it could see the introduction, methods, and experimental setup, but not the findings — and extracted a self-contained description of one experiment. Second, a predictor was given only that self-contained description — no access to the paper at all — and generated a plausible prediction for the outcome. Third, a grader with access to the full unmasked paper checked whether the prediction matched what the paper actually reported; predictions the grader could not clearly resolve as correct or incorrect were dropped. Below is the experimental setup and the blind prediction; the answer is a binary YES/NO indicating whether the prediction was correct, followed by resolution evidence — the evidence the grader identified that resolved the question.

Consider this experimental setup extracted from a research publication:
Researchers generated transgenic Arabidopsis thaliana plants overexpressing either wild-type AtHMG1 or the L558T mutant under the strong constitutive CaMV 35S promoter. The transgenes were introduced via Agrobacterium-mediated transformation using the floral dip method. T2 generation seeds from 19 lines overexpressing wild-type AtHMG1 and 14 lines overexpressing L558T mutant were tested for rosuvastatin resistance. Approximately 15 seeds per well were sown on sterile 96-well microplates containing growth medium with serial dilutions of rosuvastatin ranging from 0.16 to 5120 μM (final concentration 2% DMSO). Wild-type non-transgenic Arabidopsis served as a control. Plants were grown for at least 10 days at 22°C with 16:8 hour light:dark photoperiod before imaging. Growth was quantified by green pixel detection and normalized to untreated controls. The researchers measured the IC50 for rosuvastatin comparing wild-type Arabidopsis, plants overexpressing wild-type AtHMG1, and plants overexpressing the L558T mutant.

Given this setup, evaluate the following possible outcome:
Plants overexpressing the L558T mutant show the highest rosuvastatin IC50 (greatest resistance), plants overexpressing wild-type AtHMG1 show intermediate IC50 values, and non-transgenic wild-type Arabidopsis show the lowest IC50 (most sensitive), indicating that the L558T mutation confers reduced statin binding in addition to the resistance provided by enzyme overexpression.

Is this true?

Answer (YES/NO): YES